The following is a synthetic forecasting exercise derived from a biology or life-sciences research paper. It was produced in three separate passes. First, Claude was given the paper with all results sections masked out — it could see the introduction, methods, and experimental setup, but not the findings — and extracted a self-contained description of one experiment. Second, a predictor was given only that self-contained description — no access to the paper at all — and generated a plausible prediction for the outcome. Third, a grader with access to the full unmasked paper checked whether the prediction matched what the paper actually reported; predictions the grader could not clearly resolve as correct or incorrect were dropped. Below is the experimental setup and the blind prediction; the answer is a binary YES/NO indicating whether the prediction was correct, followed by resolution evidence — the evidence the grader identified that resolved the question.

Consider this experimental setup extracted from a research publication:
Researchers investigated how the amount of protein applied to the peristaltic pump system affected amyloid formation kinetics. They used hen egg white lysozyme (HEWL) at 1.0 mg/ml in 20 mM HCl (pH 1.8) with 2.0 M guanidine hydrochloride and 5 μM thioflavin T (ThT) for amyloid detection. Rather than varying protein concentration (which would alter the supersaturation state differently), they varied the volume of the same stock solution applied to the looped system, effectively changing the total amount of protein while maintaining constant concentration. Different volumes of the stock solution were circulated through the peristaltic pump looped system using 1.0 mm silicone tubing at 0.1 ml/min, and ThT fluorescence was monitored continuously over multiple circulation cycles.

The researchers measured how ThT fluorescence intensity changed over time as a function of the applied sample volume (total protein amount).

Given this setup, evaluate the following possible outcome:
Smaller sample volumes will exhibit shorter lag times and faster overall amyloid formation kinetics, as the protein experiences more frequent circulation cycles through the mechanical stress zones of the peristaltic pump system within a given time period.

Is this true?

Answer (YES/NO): NO